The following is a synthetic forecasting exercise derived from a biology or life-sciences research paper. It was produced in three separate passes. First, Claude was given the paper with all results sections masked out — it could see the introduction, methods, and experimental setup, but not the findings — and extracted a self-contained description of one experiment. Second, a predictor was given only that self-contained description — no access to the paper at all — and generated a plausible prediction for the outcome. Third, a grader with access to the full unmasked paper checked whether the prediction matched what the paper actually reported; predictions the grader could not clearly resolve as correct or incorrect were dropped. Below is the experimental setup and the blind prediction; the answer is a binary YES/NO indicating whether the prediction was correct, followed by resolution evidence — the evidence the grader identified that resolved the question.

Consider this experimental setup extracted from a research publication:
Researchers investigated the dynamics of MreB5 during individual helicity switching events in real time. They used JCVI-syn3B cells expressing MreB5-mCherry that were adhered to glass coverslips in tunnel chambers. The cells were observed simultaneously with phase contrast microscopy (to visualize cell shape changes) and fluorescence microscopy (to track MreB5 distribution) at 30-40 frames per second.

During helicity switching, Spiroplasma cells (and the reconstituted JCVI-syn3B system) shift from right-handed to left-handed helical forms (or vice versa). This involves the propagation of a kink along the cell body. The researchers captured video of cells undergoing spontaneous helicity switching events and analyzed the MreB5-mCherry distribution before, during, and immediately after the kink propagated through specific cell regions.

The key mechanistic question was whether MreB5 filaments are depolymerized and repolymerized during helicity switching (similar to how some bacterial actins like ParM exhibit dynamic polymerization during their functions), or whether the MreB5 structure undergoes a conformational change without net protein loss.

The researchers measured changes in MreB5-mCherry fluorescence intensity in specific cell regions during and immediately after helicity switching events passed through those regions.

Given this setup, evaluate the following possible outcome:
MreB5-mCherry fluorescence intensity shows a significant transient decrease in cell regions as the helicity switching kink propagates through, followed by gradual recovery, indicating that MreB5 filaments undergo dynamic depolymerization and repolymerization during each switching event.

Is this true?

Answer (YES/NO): NO